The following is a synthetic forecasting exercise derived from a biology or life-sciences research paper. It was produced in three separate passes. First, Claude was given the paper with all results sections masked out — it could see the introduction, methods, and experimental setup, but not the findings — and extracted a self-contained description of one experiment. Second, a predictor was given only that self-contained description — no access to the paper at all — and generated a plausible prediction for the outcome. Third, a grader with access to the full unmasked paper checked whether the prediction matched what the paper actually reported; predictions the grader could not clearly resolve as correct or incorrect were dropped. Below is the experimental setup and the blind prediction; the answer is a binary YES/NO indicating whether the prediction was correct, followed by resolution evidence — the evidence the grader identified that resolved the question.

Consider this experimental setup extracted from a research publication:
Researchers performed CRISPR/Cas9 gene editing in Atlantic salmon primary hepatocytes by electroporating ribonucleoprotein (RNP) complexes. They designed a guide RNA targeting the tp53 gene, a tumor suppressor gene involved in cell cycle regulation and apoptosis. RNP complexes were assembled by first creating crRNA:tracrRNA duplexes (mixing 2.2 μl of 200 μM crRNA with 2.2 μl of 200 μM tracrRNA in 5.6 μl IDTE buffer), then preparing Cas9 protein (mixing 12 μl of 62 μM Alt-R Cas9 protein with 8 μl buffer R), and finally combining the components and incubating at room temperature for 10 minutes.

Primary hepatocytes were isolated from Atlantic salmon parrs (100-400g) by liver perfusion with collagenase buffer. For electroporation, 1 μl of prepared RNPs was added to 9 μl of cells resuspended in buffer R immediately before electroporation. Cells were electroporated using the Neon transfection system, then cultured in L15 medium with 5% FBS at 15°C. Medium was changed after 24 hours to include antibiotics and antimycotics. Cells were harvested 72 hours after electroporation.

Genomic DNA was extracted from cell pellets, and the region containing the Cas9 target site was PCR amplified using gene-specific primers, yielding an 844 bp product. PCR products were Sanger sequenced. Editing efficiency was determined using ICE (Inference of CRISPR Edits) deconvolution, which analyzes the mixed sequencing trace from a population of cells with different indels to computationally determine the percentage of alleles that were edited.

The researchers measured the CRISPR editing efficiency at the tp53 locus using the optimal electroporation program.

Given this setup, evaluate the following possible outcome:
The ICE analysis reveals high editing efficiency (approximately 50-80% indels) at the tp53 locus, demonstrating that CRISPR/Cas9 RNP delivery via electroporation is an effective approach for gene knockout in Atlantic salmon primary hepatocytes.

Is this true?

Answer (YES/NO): YES